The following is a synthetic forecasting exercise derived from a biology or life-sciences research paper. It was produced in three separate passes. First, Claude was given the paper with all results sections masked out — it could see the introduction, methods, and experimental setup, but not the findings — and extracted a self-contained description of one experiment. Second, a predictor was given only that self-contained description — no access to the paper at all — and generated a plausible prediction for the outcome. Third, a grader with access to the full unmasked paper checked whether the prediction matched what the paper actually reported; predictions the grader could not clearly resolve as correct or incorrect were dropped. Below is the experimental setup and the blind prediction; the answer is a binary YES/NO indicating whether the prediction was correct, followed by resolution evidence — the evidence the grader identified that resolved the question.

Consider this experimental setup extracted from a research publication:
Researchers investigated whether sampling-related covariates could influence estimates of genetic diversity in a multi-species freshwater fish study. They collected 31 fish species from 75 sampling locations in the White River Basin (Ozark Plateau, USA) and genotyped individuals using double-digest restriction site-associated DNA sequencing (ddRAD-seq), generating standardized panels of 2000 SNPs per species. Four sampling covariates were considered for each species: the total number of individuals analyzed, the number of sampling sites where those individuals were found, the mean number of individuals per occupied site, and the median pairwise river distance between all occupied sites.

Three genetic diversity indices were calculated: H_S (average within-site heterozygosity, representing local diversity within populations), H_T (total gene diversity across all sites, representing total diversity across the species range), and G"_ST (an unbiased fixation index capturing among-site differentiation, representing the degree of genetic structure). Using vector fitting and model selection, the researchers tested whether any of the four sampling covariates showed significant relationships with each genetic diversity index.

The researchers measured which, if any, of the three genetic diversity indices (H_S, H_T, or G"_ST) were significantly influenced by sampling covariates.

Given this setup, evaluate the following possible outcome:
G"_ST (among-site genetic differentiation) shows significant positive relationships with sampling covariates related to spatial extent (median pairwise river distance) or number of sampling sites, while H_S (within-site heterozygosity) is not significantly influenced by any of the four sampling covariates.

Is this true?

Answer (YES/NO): NO